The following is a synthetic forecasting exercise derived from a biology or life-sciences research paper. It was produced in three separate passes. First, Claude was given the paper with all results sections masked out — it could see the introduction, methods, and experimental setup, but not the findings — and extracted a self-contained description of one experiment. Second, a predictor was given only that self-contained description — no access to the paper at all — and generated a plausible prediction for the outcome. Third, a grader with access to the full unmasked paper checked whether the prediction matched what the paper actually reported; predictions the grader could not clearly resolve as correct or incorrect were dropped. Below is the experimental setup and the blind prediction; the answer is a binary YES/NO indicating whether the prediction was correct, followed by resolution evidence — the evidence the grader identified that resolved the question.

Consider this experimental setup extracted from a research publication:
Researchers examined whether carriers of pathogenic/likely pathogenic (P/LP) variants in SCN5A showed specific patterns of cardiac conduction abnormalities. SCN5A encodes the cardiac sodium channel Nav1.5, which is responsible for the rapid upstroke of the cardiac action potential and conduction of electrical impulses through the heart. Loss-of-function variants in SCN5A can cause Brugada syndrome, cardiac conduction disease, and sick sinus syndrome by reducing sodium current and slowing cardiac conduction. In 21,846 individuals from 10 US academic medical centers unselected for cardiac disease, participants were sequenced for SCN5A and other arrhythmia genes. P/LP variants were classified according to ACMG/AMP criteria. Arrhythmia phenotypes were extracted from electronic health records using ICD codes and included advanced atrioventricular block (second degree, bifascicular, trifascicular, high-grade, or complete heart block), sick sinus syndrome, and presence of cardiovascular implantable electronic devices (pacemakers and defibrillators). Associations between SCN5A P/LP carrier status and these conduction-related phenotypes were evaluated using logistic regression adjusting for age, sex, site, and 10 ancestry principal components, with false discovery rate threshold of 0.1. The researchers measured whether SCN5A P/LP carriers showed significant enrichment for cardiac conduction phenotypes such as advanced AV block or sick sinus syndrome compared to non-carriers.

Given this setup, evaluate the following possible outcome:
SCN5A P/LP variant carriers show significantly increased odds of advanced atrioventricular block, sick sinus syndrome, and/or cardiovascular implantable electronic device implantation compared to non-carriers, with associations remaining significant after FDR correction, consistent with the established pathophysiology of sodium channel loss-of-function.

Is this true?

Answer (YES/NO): NO